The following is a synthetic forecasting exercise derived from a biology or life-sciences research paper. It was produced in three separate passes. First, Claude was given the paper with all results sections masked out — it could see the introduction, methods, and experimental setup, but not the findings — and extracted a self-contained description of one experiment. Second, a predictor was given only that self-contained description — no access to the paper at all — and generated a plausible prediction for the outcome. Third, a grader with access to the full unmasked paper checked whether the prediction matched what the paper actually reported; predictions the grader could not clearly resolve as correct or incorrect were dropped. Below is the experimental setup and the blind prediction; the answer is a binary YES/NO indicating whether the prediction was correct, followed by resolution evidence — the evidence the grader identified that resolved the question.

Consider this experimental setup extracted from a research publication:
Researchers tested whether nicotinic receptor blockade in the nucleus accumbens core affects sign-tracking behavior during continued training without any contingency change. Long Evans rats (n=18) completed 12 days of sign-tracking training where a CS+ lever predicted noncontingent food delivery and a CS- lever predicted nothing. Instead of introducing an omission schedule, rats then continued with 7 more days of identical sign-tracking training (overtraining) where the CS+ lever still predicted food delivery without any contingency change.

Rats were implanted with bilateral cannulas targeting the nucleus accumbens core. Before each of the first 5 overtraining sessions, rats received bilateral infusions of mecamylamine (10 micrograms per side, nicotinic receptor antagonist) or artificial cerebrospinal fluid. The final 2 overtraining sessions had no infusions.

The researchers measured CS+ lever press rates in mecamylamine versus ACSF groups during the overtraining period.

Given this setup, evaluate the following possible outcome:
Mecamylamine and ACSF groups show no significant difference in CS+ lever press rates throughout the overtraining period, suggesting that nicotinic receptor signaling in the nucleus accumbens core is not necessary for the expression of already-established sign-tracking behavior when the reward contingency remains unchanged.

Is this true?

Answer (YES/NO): YES